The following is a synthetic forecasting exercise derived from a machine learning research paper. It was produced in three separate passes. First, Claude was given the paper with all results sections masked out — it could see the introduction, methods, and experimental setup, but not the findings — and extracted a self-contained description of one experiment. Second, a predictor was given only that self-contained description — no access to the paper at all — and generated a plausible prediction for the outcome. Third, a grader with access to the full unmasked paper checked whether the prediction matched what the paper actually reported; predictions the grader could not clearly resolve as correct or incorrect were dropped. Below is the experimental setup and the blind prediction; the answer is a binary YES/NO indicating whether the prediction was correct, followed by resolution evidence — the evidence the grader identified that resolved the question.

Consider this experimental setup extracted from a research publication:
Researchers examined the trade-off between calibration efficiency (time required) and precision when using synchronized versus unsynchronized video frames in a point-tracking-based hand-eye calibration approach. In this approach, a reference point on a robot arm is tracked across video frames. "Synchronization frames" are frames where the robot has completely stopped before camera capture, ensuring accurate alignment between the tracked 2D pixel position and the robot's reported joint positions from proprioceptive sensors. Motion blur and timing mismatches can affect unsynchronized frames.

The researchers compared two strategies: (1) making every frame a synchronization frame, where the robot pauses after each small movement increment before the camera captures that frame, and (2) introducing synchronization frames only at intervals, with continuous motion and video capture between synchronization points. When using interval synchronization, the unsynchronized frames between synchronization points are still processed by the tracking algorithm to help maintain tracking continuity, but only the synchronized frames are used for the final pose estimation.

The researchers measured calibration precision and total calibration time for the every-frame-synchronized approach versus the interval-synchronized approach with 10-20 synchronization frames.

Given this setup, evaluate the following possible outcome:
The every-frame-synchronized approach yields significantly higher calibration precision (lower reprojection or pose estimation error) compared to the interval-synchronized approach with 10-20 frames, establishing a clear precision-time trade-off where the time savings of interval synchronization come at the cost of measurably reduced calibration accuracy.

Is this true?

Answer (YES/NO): NO